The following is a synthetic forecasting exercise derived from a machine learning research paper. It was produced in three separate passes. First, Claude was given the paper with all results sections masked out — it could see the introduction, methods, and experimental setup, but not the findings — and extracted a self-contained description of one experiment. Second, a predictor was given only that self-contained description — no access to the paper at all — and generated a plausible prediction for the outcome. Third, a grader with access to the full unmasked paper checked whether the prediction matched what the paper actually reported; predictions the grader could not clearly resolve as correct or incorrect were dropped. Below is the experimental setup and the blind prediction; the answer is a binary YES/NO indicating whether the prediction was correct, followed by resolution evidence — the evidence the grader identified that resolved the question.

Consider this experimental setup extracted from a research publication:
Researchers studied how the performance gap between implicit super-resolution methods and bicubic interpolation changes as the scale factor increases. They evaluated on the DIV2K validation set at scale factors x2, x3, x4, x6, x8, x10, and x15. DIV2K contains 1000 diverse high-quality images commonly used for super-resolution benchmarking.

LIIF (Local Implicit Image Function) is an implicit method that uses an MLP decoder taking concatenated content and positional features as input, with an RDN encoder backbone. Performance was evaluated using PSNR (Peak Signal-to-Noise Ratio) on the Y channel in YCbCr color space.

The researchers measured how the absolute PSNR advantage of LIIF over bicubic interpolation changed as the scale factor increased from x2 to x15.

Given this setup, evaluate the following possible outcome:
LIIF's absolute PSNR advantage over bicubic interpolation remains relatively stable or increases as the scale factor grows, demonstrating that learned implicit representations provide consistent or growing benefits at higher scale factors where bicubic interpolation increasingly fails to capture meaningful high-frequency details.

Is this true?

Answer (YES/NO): NO